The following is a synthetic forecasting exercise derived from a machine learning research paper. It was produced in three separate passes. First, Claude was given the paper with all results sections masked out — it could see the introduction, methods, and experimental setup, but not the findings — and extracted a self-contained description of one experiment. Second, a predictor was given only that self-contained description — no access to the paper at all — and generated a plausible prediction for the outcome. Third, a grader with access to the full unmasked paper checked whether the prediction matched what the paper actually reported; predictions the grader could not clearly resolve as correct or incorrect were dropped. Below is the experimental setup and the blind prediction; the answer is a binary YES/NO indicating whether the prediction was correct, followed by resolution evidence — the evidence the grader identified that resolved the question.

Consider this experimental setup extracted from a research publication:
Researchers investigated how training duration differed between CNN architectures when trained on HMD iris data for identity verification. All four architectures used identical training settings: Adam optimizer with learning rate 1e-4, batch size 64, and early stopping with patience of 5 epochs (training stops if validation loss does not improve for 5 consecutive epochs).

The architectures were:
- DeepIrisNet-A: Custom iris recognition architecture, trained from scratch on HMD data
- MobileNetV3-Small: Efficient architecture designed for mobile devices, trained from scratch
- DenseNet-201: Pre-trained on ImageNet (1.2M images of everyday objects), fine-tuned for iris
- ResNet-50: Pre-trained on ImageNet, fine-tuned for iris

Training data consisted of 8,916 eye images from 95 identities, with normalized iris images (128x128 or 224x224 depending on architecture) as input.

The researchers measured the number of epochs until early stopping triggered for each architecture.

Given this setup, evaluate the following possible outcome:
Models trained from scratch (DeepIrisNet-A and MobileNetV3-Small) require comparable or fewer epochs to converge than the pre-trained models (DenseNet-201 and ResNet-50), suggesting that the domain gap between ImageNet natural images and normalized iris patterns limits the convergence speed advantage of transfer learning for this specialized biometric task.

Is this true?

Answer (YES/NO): NO